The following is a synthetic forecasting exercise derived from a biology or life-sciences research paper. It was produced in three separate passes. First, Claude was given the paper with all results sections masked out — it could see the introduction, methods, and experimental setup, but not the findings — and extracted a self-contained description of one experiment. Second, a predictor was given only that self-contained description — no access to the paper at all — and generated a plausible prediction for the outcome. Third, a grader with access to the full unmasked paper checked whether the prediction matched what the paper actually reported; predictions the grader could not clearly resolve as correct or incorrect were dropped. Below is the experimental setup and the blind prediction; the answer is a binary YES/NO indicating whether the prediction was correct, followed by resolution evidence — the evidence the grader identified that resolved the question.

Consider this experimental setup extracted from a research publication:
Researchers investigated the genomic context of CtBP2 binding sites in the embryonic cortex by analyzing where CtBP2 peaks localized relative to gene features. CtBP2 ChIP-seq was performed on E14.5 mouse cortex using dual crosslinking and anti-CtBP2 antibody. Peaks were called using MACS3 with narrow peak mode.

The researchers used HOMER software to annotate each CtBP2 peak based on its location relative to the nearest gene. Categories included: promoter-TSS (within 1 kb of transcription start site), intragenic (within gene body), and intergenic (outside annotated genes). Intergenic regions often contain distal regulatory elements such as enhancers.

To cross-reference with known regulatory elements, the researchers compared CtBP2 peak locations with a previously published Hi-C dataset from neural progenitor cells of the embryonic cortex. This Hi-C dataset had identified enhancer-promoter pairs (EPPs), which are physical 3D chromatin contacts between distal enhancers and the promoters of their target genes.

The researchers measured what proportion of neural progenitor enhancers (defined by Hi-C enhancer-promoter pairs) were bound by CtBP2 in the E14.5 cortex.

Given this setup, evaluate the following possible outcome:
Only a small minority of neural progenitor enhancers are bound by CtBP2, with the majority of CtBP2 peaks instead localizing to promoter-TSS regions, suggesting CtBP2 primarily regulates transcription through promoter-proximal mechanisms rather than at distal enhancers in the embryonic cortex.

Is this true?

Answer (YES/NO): NO